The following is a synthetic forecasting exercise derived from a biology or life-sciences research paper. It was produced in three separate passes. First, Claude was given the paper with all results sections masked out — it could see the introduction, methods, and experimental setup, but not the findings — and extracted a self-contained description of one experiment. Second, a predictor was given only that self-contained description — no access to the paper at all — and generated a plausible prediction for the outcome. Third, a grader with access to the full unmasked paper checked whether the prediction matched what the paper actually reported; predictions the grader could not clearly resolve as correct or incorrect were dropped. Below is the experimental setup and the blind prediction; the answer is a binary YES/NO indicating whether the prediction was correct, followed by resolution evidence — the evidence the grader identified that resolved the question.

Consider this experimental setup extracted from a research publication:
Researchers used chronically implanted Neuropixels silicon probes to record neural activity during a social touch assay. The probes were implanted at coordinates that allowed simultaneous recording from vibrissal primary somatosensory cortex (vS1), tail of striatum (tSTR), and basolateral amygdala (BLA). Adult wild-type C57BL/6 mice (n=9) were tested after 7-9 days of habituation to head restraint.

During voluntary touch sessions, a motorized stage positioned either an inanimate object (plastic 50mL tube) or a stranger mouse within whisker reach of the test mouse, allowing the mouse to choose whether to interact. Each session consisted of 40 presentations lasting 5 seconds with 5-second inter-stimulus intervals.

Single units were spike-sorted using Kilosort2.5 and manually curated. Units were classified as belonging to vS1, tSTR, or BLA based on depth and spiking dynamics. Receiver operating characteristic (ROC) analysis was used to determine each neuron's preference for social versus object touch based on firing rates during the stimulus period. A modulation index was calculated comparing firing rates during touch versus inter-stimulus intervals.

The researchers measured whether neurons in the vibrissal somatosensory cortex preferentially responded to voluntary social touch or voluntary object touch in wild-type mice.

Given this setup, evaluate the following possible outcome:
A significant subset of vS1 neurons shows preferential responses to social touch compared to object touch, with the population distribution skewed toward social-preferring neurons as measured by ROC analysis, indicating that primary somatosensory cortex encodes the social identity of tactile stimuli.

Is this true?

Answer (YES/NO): NO